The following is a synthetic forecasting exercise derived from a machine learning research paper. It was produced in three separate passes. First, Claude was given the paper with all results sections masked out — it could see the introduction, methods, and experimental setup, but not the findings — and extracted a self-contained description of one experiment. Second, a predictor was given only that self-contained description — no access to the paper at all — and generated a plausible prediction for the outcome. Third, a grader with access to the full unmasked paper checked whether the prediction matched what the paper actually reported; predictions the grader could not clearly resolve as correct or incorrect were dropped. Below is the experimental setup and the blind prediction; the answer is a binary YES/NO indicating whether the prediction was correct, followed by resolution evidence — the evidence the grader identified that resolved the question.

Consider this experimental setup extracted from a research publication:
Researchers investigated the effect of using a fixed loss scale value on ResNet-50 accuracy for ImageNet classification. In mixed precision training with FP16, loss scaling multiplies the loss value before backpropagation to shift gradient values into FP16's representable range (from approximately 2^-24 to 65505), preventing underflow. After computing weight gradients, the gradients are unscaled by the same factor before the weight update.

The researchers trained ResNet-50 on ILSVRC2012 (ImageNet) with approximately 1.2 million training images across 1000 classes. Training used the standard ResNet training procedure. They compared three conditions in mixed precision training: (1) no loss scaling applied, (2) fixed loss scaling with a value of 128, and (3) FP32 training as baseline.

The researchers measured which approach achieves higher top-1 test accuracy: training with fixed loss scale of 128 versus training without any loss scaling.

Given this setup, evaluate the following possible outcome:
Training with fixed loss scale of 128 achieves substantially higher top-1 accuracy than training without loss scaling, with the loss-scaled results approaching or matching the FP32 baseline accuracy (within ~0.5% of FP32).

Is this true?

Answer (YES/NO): NO